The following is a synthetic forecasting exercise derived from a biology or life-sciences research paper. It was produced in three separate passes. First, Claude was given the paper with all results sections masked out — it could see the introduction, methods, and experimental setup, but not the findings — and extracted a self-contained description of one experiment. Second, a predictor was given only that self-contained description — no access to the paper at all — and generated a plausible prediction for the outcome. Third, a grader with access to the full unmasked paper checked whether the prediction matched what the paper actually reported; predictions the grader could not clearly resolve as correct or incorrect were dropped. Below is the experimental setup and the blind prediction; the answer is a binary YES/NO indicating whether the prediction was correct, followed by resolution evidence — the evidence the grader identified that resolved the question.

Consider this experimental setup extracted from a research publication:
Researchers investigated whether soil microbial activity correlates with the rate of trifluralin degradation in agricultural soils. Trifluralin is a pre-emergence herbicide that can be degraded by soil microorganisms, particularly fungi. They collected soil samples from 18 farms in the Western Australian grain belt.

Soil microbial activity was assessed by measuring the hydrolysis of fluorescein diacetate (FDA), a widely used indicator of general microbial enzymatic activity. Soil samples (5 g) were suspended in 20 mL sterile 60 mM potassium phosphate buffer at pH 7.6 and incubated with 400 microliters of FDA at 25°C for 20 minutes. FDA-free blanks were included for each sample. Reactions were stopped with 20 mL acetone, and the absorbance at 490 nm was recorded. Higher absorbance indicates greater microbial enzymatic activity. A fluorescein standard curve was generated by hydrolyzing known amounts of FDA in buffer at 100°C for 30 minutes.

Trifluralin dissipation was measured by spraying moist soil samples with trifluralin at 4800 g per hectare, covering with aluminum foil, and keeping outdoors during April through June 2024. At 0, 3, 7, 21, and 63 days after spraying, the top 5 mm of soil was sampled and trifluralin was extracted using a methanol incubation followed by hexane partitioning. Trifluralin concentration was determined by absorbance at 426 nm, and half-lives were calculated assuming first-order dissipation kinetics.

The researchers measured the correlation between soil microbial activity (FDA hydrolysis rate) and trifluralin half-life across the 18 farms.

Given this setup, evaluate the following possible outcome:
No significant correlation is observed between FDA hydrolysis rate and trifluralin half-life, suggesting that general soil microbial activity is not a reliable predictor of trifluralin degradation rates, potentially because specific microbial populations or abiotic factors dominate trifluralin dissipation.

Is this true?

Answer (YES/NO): YES